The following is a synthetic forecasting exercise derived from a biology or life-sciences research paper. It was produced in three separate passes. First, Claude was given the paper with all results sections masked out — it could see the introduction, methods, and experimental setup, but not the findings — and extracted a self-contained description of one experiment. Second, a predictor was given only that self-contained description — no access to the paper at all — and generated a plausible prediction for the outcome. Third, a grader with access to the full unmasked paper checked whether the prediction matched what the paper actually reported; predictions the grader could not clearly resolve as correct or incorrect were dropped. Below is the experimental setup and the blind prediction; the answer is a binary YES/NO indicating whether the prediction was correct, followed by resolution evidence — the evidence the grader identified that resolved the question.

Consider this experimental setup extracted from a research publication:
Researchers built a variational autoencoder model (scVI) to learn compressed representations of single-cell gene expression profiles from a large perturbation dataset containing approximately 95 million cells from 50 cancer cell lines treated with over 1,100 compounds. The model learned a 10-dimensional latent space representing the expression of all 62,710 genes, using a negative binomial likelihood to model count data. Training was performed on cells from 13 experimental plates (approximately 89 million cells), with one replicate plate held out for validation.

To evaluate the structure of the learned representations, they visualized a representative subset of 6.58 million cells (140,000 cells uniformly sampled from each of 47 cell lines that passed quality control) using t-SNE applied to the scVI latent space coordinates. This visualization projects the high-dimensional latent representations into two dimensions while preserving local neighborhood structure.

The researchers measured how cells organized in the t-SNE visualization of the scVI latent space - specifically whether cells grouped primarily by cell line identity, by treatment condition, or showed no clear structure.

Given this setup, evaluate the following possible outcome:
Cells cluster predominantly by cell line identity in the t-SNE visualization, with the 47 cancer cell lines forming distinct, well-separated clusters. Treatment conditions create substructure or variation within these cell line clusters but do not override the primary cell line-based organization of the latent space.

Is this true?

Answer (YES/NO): YES